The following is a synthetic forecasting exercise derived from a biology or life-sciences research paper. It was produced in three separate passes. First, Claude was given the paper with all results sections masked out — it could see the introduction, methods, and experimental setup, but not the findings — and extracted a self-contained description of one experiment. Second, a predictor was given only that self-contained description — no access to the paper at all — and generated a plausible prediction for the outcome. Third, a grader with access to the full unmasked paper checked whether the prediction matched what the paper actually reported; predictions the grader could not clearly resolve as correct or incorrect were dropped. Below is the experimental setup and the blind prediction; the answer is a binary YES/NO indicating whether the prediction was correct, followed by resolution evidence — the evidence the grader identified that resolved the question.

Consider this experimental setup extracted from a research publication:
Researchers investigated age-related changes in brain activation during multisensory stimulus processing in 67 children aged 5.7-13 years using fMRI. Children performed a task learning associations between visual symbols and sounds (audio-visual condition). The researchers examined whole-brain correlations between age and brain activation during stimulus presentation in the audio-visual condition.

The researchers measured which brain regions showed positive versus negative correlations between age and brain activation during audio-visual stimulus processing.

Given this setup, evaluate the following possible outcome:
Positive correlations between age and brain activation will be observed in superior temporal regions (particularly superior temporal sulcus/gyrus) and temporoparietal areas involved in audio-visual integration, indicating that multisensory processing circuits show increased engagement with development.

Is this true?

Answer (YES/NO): YES